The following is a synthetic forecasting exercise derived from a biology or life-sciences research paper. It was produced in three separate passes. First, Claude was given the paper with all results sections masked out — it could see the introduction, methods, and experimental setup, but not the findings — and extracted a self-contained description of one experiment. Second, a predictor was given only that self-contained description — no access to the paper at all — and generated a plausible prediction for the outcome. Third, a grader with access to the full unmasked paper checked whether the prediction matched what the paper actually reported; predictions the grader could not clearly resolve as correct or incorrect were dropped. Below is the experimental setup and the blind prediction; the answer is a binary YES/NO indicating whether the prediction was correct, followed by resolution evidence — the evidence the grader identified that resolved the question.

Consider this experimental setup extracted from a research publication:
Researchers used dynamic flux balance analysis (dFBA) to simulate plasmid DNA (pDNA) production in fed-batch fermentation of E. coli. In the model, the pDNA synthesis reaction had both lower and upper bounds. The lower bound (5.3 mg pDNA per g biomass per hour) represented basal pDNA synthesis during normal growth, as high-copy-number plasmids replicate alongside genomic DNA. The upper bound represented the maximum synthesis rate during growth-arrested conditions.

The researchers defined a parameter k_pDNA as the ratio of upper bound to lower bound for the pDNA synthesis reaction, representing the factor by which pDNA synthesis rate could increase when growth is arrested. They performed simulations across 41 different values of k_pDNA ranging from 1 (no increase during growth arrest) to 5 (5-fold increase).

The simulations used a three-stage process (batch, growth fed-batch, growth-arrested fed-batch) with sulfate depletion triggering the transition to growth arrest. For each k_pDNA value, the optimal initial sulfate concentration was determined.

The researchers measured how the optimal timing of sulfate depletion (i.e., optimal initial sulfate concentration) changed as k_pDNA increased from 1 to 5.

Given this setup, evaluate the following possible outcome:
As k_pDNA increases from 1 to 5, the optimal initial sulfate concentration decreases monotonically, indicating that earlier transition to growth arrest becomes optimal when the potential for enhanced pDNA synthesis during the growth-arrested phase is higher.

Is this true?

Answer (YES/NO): YES